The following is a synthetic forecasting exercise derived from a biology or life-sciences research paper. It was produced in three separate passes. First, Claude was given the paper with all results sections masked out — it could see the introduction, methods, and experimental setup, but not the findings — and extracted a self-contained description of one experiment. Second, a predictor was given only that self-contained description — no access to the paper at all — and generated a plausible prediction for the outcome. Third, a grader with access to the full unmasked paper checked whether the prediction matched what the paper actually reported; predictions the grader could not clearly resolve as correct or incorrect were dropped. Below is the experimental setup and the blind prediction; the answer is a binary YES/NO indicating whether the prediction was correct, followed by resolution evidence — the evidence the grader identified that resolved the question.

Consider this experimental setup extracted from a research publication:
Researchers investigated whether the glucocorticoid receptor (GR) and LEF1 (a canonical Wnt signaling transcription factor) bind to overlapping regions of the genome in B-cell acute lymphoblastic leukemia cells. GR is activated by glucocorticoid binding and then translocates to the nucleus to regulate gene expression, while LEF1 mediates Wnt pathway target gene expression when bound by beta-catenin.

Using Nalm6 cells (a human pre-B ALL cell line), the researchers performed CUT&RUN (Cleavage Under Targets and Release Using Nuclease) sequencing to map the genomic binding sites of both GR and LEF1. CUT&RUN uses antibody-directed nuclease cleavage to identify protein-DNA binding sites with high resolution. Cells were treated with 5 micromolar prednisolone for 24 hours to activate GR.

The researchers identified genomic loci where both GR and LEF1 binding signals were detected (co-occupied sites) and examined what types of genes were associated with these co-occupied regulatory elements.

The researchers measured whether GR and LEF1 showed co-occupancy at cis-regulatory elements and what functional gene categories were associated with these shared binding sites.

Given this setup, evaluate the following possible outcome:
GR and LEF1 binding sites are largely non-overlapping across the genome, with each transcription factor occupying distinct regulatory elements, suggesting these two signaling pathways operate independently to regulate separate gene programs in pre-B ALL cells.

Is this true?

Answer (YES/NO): NO